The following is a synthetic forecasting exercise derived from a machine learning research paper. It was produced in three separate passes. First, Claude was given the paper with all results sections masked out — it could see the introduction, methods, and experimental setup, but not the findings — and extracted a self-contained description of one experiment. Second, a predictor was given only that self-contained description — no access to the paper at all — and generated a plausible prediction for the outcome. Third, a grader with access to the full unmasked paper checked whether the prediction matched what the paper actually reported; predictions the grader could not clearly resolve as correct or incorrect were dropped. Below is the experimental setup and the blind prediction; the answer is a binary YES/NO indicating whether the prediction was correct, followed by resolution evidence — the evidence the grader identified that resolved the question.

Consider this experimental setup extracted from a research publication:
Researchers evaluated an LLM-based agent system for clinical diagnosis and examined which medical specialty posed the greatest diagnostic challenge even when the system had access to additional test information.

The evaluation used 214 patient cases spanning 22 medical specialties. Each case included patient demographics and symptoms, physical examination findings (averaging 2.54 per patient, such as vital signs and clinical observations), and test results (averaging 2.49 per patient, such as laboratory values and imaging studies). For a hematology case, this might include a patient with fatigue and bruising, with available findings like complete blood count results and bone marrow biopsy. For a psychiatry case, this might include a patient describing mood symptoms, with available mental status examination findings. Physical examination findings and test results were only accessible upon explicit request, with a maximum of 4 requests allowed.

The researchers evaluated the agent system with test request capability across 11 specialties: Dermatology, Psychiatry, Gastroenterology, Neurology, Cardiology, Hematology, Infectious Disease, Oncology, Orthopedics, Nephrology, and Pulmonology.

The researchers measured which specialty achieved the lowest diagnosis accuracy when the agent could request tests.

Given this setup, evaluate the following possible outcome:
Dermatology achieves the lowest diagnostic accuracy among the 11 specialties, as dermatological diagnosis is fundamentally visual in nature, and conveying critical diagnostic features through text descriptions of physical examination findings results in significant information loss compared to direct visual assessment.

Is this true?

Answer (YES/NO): NO